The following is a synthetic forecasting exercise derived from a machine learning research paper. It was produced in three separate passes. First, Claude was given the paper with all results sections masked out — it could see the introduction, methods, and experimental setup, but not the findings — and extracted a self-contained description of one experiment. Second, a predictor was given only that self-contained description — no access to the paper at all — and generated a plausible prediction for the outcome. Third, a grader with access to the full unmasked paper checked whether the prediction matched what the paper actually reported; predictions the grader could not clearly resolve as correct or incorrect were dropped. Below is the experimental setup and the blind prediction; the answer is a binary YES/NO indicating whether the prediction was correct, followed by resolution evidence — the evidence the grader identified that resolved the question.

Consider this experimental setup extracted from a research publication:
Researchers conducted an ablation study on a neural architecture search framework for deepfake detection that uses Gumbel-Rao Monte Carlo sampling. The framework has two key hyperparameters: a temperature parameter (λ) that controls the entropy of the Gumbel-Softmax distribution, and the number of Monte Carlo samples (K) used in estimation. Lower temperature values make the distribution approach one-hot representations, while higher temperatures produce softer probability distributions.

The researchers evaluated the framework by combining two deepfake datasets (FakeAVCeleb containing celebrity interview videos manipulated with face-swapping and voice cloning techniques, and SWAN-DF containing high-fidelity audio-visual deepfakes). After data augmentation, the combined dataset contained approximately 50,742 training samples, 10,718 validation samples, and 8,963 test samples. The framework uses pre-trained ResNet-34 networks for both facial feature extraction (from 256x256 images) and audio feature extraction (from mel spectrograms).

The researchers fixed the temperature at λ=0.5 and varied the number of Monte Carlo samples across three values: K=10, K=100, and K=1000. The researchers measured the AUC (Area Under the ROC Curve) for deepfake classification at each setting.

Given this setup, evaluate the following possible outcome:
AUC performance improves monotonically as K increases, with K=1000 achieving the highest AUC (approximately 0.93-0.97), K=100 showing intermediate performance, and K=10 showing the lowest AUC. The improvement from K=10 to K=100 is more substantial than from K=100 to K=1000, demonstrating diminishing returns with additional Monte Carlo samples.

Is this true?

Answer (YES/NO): NO